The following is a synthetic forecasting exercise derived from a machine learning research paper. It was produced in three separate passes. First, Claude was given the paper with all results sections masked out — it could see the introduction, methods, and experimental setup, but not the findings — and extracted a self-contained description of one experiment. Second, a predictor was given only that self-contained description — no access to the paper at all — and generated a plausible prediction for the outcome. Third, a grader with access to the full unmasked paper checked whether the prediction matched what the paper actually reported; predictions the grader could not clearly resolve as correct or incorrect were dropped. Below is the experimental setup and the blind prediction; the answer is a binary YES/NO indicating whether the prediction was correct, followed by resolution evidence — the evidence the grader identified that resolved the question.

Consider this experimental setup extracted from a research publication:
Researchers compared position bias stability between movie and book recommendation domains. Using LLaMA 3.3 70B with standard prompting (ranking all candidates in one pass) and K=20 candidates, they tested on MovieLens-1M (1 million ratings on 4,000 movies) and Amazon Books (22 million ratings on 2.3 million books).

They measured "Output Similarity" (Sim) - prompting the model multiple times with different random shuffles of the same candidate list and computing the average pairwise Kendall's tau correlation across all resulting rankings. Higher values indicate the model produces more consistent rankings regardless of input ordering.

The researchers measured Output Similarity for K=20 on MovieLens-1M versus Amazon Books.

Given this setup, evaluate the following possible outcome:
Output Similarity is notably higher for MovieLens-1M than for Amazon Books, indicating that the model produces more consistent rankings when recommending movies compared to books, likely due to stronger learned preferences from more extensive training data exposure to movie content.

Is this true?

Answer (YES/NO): NO